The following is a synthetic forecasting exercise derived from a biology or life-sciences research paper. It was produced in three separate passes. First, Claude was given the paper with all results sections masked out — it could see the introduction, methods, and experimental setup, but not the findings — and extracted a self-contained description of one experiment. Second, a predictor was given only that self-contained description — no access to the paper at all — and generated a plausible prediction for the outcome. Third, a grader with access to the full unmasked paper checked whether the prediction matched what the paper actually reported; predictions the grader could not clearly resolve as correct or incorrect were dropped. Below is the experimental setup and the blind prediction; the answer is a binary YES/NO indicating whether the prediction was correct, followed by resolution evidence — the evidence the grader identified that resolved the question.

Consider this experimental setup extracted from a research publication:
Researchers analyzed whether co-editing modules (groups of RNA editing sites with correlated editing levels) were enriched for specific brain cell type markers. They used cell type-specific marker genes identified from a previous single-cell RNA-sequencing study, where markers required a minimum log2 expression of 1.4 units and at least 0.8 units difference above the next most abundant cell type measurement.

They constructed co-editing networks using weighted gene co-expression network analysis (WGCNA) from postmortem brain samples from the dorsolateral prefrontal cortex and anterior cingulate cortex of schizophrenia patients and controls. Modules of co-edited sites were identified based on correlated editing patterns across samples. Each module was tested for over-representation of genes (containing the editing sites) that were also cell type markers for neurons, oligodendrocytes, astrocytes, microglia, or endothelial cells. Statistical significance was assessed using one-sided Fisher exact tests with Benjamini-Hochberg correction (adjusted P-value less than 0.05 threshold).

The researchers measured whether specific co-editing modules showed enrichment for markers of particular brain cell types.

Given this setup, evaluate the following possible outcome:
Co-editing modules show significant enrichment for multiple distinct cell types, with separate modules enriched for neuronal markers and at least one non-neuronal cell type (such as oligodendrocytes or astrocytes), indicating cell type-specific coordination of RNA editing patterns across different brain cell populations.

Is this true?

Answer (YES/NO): NO